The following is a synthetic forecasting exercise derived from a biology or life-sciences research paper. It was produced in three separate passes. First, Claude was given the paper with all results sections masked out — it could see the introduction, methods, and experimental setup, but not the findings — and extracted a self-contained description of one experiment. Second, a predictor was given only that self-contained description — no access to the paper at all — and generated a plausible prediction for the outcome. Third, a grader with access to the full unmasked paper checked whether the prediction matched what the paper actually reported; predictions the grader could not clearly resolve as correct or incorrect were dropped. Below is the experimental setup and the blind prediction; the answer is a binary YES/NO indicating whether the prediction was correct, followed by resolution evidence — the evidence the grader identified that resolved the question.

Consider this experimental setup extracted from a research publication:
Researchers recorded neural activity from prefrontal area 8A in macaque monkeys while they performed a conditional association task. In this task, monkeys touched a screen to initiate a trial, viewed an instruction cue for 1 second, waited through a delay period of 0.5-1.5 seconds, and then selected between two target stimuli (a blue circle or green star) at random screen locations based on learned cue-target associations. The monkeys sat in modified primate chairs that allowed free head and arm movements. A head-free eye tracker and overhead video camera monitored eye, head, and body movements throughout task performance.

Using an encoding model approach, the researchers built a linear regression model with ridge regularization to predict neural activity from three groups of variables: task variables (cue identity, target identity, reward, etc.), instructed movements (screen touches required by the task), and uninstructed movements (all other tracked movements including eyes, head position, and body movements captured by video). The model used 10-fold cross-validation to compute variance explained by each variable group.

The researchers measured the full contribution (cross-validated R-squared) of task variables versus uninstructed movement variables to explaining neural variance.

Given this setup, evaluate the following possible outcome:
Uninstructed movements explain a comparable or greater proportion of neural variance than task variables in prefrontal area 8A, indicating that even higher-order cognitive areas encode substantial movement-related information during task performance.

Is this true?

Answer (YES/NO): YES